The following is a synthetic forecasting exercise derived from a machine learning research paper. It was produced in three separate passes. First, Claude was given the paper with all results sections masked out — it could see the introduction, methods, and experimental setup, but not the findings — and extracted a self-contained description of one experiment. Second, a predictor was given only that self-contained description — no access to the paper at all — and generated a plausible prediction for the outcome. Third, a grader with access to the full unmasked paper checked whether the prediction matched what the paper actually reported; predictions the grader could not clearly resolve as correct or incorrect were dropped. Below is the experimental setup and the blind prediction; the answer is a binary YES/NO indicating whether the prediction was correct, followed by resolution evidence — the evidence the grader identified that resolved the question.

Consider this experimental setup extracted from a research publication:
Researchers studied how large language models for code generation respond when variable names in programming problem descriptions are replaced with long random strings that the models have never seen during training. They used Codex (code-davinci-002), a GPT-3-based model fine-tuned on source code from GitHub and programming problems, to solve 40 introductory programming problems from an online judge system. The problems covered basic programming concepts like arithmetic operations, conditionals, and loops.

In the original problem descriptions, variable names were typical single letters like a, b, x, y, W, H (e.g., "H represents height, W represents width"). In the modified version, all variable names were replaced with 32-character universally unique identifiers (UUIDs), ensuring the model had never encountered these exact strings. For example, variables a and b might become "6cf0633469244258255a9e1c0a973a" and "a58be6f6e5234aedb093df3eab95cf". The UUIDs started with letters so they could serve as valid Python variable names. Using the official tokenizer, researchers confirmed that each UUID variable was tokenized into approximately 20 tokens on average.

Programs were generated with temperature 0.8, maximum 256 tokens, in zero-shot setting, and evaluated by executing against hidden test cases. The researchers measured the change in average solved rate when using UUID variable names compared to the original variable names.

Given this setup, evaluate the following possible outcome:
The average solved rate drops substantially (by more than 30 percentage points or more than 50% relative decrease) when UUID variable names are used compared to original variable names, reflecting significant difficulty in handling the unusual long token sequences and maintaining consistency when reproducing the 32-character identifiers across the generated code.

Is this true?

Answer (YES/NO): NO